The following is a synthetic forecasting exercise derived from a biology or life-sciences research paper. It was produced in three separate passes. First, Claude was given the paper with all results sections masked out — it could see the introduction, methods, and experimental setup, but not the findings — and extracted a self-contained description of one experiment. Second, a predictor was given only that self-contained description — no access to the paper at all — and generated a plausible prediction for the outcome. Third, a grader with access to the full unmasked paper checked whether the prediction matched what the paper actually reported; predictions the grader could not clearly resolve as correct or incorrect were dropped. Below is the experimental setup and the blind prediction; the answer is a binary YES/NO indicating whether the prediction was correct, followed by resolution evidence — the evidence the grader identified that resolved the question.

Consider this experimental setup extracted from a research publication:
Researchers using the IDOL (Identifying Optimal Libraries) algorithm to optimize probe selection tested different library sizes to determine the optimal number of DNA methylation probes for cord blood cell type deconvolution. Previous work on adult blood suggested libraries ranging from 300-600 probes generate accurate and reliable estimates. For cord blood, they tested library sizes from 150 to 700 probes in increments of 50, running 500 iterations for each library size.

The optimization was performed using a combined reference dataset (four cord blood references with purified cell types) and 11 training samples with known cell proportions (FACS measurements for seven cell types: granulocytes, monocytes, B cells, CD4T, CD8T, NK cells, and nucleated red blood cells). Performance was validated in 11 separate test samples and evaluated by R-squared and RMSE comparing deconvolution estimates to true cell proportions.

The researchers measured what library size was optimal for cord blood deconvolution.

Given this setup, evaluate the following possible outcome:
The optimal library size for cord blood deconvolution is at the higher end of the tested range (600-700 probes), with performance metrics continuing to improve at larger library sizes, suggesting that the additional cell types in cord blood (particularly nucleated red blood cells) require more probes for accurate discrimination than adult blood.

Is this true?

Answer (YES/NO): NO